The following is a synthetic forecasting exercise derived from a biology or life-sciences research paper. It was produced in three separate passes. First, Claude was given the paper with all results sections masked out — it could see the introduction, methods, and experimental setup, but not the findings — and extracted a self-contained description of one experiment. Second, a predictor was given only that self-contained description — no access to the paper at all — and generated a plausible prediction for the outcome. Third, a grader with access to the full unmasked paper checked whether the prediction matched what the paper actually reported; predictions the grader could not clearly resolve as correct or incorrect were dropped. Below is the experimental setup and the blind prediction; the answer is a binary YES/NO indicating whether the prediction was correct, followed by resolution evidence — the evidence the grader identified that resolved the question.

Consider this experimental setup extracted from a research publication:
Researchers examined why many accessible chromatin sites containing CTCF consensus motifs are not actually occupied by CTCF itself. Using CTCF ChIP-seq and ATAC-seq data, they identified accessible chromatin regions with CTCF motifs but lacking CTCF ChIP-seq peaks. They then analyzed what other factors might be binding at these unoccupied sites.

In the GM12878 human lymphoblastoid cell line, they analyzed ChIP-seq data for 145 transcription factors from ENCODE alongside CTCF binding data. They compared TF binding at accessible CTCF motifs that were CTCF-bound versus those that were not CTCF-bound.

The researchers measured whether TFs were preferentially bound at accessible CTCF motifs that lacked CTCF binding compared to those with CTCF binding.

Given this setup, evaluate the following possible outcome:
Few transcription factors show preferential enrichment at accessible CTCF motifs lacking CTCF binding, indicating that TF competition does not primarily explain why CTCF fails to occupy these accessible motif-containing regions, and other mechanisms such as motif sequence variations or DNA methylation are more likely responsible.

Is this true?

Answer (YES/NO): NO